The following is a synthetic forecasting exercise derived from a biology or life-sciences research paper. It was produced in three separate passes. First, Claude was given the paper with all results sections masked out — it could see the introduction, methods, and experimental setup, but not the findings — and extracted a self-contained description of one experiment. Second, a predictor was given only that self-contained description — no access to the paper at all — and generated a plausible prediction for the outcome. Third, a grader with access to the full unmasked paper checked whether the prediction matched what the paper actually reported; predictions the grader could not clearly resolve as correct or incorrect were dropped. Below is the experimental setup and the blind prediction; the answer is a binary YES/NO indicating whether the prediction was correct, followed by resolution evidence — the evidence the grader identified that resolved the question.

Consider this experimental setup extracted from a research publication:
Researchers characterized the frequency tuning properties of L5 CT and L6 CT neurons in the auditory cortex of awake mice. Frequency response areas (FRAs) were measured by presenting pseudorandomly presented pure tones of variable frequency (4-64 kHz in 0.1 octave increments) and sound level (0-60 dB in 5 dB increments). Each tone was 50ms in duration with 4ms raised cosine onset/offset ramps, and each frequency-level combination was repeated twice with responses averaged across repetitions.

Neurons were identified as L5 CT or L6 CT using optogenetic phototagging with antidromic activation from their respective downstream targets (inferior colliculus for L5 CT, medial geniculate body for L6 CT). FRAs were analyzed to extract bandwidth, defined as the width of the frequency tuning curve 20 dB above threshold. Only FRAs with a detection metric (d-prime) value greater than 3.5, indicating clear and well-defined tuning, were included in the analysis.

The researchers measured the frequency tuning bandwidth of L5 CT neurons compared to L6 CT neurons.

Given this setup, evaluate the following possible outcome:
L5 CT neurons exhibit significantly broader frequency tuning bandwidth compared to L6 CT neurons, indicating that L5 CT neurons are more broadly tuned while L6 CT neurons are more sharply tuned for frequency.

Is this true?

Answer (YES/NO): YES